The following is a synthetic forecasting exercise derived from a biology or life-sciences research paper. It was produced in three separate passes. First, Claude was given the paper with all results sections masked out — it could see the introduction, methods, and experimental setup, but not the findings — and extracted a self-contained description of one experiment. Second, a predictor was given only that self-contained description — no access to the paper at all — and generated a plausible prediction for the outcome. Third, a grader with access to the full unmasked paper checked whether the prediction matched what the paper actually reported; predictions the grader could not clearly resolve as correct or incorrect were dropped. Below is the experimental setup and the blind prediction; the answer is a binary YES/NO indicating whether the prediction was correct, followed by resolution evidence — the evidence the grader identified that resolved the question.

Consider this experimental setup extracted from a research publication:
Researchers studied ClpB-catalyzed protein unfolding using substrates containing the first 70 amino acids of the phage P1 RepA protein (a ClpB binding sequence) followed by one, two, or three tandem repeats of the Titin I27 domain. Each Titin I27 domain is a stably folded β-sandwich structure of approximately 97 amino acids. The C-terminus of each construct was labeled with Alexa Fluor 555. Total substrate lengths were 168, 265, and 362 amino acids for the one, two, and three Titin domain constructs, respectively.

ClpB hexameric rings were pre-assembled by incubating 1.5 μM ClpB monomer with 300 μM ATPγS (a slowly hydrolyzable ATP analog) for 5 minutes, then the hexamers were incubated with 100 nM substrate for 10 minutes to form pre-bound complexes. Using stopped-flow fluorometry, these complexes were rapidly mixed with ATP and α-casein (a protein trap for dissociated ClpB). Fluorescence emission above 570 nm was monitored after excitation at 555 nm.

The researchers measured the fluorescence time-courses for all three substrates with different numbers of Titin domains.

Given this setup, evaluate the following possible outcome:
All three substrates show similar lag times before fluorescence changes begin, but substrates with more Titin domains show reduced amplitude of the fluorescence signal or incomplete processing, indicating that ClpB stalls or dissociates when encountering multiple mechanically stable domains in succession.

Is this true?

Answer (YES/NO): NO